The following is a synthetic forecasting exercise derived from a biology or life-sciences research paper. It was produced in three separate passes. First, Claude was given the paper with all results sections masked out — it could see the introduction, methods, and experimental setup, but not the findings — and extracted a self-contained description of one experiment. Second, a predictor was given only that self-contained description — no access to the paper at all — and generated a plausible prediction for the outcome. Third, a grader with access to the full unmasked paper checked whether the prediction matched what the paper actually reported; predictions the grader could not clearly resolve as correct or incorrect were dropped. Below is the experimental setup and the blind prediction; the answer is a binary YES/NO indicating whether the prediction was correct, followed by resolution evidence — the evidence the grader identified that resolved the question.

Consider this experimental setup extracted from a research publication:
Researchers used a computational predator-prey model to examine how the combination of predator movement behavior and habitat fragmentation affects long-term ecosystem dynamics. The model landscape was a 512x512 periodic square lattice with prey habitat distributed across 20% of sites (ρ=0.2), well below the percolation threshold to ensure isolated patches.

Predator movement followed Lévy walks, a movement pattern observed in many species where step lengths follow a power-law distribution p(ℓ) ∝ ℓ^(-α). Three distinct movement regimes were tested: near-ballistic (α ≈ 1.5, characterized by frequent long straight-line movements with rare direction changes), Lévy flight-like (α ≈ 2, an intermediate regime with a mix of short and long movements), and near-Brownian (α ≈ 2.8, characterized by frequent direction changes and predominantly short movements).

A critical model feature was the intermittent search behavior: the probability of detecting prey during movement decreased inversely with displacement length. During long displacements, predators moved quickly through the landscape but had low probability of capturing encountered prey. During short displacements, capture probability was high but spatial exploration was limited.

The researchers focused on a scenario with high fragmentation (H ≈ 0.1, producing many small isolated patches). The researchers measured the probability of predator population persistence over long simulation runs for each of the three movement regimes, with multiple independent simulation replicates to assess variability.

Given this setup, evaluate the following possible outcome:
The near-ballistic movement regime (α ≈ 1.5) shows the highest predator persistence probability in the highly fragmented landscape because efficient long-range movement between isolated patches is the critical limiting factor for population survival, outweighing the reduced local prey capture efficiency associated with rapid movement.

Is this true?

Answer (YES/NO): NO